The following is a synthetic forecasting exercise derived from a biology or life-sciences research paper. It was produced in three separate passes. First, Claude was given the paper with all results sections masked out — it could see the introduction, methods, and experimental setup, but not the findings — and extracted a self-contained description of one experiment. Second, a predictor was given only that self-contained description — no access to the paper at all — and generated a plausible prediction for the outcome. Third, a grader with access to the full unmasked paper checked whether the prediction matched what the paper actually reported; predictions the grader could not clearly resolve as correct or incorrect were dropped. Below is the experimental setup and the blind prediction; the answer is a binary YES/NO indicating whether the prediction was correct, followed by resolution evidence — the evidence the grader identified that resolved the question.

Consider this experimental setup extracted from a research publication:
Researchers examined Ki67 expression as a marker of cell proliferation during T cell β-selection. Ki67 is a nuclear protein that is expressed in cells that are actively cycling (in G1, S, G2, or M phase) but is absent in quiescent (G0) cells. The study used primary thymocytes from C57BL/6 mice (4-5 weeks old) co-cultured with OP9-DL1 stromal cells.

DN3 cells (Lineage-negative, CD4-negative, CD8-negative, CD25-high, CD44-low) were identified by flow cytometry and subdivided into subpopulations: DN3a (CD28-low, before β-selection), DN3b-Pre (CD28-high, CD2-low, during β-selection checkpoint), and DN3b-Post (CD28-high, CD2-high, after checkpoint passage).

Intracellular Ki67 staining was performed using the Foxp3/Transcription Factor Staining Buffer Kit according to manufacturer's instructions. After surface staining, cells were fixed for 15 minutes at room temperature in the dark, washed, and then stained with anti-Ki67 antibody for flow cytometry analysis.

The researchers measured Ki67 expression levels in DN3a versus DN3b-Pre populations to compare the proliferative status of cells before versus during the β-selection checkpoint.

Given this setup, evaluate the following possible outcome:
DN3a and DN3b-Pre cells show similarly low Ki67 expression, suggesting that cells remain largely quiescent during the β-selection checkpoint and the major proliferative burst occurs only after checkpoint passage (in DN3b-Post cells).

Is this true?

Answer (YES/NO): NO